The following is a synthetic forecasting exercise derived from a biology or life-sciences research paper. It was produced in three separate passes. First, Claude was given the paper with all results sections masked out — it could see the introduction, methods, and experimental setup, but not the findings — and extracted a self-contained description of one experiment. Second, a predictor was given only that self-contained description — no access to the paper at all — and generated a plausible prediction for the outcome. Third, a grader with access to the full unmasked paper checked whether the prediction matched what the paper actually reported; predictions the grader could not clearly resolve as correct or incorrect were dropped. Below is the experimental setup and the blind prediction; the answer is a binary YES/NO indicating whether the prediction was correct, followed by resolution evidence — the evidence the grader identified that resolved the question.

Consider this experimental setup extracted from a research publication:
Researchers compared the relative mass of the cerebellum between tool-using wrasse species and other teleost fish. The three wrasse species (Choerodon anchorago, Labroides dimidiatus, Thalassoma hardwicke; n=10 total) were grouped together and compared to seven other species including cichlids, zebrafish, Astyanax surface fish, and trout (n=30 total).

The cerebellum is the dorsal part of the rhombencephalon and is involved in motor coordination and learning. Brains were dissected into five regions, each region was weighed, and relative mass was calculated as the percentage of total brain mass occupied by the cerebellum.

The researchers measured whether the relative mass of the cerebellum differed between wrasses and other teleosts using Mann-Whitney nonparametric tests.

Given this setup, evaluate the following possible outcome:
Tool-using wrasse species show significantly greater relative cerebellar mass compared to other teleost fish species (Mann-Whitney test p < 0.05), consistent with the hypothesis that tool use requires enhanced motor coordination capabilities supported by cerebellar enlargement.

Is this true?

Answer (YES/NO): NO